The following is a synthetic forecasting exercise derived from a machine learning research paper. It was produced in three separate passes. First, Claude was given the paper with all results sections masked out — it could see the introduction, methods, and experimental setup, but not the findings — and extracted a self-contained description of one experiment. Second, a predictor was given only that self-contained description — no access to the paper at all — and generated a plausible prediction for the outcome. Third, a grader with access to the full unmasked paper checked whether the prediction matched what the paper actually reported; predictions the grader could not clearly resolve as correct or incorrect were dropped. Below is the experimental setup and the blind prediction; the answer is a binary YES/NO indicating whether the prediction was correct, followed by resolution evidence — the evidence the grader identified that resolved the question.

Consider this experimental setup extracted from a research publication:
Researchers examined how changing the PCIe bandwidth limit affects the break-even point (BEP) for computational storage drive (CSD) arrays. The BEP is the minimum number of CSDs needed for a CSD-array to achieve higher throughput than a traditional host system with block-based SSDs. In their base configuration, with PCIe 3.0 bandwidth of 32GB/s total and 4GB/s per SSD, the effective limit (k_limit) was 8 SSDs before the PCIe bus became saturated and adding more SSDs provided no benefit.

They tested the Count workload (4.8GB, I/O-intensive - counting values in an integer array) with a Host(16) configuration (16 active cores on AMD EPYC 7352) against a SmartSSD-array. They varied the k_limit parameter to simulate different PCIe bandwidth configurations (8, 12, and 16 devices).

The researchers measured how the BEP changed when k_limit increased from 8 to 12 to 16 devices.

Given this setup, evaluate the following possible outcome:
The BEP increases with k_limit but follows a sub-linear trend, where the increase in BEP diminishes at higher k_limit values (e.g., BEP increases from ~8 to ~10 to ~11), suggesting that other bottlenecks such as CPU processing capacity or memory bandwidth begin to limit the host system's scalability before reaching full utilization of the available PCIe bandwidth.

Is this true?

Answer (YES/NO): NO